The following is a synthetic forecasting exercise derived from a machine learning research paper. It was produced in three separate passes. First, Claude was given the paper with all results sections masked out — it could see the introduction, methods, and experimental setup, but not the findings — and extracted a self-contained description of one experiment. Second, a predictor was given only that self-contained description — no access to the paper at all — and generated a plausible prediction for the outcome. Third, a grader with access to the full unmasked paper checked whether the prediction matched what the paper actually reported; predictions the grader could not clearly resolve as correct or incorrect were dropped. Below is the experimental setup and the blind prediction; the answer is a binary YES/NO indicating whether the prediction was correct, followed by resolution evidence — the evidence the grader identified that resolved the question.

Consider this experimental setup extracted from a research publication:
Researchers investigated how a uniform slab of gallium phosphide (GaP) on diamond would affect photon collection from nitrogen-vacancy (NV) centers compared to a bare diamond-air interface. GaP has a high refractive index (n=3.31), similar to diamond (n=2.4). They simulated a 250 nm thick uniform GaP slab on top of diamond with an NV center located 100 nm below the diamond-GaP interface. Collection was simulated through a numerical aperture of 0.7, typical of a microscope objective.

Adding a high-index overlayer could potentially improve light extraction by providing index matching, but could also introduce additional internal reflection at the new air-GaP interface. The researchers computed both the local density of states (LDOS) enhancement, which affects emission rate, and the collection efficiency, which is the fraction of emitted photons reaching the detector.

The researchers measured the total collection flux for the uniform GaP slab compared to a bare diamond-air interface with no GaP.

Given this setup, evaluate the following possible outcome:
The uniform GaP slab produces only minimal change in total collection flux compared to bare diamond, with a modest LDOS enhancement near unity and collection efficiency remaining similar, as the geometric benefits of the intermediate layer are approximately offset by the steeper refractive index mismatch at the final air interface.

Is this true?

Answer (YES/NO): NO